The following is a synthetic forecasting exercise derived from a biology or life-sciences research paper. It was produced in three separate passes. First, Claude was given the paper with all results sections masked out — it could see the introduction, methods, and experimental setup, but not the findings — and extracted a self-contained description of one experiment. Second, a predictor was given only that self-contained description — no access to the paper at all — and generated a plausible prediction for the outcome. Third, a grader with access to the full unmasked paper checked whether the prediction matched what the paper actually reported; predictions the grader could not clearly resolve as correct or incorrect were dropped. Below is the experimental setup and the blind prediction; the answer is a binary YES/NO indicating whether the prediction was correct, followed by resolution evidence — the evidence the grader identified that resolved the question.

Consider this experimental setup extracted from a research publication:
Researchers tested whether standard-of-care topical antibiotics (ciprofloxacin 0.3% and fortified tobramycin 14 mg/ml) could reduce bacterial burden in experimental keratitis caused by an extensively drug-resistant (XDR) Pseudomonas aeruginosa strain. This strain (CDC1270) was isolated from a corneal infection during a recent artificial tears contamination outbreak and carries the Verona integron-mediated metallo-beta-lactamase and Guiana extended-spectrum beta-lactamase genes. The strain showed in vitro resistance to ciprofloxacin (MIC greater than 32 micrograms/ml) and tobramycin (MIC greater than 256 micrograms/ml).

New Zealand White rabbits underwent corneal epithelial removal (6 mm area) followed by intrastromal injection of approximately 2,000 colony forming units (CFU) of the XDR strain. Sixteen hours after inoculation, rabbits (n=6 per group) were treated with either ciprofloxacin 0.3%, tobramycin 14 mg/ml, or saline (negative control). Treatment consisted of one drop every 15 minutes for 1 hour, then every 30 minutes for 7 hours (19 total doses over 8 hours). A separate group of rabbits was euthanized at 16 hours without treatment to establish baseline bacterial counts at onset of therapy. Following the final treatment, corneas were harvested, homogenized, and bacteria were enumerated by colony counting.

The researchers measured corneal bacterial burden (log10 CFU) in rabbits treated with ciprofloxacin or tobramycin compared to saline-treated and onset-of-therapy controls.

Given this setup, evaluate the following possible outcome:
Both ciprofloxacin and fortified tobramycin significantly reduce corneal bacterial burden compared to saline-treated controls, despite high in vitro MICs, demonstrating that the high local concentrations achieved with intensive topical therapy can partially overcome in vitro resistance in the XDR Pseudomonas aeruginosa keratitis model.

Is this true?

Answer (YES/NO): NO